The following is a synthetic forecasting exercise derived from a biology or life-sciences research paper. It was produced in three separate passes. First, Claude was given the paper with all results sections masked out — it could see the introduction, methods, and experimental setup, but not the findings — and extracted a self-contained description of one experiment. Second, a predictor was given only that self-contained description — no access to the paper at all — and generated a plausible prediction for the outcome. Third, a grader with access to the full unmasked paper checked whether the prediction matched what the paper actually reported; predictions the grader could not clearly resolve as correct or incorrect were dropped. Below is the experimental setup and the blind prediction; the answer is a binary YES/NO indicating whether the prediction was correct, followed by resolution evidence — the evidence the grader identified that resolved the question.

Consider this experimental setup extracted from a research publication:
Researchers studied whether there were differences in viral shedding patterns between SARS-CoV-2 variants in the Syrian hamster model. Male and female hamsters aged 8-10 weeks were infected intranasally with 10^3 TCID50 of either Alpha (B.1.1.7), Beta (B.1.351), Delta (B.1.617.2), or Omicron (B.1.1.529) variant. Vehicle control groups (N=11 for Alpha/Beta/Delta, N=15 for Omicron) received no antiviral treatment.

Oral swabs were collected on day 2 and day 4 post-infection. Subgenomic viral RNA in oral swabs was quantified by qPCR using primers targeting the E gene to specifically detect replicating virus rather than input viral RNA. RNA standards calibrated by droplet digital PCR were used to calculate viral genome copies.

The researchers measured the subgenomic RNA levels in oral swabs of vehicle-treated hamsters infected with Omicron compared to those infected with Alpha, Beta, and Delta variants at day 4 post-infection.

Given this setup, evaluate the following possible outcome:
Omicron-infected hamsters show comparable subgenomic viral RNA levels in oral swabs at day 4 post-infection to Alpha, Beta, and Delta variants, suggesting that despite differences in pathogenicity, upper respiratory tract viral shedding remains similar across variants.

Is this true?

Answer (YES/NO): YES